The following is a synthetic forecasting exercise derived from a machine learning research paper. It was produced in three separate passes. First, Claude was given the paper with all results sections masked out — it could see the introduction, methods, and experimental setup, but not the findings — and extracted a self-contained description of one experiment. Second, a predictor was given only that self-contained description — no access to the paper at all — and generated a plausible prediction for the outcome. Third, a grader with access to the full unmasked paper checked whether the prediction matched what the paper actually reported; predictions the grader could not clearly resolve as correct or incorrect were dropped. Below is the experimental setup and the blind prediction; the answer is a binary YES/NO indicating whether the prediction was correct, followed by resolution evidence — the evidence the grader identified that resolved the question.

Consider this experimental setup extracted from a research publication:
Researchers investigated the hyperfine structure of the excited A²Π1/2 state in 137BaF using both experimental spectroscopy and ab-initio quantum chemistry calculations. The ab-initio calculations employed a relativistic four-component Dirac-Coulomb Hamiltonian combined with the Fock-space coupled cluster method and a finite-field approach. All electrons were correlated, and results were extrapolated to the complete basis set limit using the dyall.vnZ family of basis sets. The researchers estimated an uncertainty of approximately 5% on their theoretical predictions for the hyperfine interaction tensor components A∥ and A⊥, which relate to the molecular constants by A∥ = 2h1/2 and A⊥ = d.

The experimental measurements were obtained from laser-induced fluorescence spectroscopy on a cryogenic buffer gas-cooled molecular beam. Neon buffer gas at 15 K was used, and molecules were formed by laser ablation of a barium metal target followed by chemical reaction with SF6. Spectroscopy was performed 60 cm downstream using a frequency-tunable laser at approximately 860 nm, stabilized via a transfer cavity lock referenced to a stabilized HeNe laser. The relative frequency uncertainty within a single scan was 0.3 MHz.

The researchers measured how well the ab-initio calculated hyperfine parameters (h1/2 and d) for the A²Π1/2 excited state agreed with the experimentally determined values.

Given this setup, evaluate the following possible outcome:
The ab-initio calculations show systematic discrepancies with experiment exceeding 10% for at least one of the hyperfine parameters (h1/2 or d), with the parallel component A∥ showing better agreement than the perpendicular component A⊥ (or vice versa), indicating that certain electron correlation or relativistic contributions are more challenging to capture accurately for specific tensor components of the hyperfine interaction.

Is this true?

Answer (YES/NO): NO